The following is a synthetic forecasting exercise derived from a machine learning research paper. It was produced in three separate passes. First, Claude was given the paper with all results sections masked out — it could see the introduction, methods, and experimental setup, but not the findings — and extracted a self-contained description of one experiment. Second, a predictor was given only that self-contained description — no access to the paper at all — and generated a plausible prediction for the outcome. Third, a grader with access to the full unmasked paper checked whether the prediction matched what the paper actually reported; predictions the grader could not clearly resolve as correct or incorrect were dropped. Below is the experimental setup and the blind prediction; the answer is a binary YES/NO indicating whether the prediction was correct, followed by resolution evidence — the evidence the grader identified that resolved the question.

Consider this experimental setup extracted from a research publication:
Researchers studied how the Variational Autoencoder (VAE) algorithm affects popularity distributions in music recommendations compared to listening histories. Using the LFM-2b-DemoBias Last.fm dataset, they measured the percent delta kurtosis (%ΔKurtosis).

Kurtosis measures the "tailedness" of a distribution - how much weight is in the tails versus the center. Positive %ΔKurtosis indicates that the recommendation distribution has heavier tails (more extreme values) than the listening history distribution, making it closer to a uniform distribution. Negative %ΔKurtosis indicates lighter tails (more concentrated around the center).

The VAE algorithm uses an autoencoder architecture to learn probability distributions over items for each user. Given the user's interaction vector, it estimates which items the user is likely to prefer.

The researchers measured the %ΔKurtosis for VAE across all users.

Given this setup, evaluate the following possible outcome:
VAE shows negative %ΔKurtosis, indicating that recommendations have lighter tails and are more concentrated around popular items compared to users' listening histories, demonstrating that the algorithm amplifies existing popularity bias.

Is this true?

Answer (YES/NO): YES